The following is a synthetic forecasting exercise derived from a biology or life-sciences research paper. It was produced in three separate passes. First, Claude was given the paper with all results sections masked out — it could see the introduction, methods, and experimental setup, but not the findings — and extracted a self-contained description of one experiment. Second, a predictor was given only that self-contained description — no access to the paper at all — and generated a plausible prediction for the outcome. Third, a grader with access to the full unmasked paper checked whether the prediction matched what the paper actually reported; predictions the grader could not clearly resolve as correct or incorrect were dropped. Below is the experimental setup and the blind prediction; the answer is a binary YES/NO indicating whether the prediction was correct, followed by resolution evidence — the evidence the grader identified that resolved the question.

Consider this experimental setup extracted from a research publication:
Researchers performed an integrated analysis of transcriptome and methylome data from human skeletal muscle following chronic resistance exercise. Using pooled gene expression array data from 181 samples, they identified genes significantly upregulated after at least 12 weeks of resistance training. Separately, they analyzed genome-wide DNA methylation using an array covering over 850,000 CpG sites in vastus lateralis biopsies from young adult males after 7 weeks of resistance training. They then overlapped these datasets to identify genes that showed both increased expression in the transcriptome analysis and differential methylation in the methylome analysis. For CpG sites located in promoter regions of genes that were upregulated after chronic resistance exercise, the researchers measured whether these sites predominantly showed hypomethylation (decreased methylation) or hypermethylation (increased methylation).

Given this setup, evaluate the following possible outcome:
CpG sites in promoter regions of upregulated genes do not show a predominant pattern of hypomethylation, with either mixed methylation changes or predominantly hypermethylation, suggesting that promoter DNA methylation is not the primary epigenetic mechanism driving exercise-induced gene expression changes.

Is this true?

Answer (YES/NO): NO